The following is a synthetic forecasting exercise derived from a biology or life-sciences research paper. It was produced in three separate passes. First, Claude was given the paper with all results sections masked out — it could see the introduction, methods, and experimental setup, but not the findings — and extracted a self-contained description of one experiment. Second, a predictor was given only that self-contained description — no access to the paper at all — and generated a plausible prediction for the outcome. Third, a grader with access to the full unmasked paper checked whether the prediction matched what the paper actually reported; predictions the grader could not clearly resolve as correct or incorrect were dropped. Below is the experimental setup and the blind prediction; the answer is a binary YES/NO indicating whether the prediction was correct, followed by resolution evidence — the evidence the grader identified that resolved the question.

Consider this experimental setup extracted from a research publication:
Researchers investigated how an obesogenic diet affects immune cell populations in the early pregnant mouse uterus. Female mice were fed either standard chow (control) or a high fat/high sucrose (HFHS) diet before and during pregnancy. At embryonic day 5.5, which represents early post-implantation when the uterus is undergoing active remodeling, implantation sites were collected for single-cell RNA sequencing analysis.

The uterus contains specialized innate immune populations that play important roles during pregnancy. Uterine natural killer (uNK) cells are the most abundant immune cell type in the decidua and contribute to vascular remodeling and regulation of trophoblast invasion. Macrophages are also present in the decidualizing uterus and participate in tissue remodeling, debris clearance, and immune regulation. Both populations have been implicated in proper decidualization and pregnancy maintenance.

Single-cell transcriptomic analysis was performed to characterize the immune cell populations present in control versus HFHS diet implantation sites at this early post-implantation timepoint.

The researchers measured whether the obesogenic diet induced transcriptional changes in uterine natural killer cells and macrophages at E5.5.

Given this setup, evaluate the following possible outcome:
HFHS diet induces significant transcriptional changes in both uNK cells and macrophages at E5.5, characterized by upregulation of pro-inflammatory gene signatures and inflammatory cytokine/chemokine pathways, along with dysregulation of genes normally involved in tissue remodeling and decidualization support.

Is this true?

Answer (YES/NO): YES